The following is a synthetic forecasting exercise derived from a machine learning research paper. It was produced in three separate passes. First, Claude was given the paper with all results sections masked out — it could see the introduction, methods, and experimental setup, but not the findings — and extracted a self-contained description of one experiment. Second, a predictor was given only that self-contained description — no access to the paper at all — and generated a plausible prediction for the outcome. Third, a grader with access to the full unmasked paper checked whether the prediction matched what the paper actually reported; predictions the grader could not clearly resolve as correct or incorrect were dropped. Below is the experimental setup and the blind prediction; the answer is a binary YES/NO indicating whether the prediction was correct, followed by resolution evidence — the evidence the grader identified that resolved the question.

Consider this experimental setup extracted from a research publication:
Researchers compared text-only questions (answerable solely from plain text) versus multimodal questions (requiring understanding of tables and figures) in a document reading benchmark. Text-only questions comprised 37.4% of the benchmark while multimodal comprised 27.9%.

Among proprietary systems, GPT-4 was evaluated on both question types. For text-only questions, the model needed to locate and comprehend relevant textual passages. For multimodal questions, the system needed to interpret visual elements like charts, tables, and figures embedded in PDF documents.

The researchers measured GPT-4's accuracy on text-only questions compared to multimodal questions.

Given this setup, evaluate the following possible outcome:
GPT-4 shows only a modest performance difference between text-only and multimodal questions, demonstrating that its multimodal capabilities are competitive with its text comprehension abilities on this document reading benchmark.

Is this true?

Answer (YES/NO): NO